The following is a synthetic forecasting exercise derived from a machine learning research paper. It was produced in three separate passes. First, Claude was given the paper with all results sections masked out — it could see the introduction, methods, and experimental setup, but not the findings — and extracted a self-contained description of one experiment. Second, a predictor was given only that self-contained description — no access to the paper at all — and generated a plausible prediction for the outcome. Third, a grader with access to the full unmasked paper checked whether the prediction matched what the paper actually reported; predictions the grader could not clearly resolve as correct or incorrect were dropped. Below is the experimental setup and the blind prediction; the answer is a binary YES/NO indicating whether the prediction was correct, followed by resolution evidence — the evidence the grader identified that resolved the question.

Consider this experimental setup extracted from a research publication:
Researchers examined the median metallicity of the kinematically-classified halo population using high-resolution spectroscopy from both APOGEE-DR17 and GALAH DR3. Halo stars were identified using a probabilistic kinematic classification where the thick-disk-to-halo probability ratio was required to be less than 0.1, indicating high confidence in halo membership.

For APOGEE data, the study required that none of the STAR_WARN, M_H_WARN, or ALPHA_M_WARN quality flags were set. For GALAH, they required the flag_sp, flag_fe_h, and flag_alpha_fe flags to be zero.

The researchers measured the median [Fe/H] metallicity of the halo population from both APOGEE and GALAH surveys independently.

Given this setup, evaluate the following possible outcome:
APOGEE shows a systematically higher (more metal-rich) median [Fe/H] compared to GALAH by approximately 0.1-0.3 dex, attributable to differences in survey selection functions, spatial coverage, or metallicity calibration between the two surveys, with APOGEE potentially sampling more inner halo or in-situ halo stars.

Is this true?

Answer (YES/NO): YES